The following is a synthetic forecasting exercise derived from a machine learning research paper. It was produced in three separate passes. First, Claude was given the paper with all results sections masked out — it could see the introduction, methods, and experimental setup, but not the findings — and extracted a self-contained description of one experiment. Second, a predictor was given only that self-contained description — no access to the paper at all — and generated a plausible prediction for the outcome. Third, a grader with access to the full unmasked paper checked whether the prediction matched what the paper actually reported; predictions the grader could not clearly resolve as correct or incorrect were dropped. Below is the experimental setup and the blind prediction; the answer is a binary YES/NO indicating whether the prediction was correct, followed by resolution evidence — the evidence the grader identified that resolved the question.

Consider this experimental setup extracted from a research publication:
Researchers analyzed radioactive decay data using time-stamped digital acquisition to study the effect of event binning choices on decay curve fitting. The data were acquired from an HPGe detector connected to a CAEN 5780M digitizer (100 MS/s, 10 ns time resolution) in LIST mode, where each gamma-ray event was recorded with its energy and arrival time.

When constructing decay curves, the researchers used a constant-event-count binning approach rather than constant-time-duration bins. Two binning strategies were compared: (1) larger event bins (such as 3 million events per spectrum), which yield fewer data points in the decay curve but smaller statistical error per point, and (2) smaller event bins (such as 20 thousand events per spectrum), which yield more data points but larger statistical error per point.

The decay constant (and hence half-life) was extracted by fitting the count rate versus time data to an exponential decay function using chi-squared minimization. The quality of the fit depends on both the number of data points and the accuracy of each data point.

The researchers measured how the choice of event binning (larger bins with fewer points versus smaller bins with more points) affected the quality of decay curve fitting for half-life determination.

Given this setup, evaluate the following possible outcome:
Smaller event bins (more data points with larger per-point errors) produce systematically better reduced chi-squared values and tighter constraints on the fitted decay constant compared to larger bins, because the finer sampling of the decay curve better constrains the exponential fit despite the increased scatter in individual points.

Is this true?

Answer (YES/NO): NO